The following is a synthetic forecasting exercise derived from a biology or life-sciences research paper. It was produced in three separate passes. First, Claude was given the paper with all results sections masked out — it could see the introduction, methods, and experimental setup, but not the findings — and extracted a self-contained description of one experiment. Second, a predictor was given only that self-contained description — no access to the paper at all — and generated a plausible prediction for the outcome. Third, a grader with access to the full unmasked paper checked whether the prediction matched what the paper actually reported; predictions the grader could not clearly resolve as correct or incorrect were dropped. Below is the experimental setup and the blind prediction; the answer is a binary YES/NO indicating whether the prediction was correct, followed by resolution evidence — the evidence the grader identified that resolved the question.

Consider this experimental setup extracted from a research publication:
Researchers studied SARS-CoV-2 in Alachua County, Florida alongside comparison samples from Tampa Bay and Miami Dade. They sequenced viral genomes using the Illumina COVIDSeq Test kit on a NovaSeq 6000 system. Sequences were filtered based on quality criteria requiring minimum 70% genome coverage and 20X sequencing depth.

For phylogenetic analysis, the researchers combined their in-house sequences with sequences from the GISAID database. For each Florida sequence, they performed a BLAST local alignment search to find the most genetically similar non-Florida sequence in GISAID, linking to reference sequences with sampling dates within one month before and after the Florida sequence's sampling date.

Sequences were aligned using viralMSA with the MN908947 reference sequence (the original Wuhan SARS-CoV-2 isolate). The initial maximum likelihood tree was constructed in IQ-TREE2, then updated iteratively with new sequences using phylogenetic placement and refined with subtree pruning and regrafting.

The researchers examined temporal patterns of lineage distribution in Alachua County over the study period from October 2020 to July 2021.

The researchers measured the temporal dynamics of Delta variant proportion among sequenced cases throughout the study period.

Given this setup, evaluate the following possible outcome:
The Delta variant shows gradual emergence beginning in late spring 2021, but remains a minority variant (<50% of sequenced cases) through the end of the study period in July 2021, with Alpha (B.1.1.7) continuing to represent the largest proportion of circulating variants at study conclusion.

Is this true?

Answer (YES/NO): NO